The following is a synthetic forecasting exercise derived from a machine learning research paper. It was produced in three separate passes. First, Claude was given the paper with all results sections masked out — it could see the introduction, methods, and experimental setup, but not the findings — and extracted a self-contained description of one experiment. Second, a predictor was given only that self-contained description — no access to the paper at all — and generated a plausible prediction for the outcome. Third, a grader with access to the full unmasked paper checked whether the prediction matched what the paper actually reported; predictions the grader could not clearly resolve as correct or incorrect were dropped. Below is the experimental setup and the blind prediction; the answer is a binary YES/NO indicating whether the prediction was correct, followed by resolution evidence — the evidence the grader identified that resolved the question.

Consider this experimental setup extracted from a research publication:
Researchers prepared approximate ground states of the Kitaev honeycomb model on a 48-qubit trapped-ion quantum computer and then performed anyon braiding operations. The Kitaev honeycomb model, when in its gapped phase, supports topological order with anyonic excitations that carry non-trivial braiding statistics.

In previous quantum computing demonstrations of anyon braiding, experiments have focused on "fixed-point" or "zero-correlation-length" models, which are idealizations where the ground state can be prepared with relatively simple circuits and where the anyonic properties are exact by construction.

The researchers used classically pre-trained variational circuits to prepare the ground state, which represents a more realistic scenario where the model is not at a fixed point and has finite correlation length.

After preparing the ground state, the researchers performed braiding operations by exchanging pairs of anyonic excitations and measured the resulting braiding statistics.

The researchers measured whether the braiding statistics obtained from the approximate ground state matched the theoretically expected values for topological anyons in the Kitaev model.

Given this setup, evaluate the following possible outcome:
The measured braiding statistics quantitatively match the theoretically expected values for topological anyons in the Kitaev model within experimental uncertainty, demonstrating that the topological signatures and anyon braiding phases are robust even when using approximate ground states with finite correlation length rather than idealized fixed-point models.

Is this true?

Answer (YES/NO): NO